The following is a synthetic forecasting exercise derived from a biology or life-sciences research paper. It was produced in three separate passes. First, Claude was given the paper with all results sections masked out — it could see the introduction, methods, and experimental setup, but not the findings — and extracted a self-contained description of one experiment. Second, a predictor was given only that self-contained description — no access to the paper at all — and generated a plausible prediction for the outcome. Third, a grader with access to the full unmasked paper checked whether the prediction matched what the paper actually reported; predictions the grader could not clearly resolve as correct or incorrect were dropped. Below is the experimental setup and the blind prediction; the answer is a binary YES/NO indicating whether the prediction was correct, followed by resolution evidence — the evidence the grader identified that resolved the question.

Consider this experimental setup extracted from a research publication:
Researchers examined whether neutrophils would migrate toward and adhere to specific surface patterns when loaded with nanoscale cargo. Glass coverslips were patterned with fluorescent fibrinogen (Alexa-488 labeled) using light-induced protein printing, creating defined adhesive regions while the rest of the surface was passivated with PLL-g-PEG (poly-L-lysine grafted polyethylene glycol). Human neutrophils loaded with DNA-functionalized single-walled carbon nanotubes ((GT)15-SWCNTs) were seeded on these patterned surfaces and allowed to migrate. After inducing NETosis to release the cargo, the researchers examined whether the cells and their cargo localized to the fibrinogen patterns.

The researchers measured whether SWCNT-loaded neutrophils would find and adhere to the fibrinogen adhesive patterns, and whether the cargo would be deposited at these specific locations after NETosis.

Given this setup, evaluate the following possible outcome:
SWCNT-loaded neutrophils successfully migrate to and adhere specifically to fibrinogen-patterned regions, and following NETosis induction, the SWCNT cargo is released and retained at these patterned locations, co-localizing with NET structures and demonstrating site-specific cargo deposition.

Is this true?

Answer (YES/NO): NO